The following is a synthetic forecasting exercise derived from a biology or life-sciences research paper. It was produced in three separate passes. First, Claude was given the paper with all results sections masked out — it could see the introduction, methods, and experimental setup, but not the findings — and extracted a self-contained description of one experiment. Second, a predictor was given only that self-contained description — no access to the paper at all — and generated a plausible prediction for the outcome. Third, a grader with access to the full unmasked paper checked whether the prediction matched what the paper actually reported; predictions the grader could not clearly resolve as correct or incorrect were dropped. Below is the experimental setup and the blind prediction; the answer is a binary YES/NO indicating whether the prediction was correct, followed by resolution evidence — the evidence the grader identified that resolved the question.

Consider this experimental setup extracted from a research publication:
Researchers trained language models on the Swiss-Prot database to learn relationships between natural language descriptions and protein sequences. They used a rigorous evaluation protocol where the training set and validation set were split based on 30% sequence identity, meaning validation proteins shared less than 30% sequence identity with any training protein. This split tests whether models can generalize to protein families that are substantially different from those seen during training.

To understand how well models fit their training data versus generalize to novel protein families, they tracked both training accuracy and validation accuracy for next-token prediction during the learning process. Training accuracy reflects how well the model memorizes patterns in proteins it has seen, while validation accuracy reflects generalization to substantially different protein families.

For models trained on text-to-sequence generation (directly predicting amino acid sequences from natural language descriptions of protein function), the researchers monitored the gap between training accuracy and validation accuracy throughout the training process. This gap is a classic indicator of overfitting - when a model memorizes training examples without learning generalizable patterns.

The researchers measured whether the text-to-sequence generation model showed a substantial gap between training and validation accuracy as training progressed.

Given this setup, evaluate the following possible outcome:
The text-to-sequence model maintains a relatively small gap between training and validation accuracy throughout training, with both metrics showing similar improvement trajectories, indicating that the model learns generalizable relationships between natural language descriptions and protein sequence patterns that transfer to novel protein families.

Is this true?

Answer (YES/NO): NO